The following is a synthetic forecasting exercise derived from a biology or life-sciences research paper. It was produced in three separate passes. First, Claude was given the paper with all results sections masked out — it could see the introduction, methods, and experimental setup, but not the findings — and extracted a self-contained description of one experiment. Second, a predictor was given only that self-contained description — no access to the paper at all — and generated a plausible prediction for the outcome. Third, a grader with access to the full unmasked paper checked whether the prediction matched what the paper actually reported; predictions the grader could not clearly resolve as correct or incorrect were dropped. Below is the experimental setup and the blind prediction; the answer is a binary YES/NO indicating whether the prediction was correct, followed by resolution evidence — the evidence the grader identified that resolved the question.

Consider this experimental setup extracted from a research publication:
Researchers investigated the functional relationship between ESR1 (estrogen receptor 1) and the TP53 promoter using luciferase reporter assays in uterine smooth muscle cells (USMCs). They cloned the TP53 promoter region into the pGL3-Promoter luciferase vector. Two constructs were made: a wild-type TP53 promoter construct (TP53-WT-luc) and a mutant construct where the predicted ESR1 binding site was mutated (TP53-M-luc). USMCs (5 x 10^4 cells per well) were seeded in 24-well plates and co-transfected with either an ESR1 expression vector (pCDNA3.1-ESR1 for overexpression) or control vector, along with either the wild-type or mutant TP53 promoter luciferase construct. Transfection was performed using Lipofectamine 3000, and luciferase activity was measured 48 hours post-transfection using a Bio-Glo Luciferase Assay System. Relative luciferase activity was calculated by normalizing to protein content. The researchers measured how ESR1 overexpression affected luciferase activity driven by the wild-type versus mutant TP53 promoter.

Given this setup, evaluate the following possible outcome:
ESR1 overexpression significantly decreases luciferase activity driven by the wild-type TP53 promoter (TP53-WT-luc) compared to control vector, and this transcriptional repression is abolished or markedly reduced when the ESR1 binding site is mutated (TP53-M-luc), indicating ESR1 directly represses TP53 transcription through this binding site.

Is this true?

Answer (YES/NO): YES